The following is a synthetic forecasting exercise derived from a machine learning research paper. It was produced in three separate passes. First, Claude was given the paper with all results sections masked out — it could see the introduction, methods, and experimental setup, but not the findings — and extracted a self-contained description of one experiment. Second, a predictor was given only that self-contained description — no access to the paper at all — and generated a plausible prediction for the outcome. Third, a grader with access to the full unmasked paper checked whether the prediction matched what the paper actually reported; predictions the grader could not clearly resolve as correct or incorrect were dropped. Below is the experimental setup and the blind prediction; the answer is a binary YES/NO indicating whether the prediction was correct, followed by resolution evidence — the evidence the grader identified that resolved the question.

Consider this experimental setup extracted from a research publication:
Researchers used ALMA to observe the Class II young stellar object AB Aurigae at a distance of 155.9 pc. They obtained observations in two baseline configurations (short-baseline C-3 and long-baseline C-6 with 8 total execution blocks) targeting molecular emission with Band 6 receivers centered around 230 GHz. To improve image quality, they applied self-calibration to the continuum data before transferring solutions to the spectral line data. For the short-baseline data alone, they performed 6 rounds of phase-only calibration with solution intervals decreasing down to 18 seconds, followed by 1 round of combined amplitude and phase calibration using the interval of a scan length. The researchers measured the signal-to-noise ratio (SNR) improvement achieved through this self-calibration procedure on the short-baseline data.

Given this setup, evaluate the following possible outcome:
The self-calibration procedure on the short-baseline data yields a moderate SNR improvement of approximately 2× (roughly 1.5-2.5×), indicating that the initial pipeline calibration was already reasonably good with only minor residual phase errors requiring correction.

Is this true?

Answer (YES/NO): YES